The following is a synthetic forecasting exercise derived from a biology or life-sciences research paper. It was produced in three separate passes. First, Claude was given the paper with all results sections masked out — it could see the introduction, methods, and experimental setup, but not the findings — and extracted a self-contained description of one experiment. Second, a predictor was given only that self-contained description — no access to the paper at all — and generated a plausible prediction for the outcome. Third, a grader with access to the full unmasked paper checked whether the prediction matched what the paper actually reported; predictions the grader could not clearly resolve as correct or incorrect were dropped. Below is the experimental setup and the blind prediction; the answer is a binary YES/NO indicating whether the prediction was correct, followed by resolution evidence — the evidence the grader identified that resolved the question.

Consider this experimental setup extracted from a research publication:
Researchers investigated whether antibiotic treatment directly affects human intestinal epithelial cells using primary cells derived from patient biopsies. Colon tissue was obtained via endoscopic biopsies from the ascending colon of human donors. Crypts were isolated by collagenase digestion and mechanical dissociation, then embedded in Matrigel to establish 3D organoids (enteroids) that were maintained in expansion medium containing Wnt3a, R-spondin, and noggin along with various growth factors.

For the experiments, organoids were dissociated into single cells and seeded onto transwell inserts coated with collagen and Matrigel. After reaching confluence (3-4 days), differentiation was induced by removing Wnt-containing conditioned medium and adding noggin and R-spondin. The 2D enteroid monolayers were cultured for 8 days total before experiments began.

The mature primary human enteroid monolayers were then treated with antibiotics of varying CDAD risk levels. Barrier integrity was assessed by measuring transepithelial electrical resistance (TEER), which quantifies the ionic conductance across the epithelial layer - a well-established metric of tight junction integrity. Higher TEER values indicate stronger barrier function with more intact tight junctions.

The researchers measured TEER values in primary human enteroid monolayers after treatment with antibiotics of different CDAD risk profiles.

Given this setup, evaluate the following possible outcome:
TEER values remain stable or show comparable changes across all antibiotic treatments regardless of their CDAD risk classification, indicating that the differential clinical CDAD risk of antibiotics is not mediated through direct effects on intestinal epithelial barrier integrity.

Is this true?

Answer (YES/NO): NO